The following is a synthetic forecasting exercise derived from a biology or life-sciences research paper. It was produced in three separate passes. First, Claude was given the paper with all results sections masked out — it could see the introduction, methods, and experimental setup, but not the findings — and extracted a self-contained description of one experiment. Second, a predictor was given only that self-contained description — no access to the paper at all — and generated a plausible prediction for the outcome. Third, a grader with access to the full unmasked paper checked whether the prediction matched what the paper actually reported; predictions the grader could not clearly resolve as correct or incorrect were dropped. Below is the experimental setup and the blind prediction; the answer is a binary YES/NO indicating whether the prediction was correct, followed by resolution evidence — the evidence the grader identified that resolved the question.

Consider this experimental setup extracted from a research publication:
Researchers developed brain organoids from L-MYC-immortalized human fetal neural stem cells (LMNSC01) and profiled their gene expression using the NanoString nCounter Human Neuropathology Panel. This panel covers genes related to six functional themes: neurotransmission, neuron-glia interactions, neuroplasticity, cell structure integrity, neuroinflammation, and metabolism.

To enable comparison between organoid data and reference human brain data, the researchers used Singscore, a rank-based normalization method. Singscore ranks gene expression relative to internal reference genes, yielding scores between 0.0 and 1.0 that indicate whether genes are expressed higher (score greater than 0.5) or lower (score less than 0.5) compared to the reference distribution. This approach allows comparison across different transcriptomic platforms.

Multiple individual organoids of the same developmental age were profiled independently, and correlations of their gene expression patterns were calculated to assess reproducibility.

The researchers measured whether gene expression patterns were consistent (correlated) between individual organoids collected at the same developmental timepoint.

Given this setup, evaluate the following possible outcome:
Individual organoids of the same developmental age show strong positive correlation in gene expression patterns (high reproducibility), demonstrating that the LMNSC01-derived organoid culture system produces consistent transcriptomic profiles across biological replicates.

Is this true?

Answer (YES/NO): YES